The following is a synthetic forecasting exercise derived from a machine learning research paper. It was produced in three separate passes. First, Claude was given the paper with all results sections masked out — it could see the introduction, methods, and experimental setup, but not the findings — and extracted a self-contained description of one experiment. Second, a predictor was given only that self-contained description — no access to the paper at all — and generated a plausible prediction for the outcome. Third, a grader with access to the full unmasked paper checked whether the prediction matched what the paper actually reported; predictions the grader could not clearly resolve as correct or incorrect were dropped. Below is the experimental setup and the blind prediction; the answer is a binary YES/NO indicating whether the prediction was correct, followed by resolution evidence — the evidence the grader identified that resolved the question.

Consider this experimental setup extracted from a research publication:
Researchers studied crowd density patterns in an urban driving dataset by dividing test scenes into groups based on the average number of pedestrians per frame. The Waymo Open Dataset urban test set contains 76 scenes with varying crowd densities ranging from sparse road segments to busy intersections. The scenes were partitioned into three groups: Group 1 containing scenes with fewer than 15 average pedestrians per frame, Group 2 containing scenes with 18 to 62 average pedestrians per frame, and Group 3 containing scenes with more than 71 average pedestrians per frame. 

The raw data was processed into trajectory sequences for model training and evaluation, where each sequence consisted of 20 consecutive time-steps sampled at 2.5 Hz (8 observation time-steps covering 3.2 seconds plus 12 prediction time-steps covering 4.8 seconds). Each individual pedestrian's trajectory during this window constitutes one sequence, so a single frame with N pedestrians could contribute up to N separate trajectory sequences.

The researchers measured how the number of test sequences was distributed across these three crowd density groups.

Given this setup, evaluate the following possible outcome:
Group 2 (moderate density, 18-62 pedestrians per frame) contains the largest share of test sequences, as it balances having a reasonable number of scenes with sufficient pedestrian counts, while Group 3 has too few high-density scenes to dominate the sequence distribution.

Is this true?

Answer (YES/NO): NO